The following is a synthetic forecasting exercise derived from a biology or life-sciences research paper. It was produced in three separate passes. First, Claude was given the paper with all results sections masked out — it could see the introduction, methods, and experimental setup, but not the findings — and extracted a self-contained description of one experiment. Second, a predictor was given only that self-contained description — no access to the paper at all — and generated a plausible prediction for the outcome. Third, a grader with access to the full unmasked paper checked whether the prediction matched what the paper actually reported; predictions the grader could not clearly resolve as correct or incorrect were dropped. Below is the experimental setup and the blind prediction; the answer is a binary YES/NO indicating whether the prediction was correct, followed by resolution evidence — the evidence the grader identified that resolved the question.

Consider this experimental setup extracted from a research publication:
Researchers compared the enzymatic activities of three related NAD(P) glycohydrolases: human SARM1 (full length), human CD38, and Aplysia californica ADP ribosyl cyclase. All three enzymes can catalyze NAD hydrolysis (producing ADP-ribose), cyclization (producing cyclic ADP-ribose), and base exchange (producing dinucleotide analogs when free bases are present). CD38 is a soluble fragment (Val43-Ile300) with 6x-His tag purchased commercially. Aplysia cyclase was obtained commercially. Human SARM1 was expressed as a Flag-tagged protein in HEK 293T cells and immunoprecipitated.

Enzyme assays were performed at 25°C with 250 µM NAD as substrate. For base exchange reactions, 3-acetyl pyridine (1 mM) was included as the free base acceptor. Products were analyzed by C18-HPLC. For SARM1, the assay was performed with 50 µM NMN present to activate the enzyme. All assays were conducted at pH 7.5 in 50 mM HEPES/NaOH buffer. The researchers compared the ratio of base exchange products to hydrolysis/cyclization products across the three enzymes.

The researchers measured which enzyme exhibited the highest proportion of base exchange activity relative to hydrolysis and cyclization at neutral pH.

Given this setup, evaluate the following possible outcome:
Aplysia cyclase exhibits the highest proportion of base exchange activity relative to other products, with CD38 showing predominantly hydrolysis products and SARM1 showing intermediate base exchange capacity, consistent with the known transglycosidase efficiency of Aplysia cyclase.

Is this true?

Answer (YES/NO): NO